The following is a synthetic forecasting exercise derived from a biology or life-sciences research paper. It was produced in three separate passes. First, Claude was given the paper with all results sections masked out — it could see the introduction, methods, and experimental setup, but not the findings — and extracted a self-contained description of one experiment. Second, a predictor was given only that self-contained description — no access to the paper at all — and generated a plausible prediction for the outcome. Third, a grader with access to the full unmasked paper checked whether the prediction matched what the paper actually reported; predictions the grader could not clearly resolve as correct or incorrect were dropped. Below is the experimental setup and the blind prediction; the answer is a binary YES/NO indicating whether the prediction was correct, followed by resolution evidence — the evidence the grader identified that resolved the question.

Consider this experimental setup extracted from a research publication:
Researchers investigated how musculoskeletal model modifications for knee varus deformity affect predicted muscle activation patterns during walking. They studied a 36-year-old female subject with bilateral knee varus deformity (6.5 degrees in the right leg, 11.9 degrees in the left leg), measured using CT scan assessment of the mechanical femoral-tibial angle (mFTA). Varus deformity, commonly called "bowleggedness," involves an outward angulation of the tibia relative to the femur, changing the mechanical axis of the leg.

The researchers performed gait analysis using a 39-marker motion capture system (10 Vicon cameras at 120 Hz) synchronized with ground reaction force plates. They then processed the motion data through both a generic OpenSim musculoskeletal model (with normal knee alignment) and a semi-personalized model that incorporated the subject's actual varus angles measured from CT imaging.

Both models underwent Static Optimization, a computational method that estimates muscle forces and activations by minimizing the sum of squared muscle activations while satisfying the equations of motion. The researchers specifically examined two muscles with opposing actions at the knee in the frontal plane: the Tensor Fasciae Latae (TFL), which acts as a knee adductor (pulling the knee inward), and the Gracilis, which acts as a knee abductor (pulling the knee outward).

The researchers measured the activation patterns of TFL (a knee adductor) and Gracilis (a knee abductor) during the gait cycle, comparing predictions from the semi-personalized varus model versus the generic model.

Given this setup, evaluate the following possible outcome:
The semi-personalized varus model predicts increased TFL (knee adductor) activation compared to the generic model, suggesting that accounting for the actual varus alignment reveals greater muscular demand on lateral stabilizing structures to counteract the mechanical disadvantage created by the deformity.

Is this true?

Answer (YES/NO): YES